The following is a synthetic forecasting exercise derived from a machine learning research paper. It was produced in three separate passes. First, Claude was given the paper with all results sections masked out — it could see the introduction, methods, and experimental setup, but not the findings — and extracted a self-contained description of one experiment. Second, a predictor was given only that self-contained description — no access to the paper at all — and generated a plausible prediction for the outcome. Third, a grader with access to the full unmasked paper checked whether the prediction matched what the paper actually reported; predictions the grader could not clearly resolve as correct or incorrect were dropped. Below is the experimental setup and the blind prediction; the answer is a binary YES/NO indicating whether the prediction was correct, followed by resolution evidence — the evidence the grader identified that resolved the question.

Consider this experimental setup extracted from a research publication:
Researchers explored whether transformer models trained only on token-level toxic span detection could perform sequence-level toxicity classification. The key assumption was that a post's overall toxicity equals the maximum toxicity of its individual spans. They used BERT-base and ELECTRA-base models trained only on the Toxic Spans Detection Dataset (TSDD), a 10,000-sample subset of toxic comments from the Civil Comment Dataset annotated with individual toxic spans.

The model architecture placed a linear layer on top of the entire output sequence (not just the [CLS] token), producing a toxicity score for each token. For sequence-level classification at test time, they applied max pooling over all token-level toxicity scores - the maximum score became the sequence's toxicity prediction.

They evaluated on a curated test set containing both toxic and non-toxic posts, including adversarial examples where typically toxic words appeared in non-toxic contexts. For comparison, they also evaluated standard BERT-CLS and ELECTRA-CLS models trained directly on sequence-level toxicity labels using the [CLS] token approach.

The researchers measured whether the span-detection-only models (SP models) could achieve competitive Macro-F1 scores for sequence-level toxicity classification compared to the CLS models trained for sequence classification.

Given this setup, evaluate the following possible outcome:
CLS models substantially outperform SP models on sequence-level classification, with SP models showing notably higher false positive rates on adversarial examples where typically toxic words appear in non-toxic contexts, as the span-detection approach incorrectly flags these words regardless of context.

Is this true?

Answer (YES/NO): NO